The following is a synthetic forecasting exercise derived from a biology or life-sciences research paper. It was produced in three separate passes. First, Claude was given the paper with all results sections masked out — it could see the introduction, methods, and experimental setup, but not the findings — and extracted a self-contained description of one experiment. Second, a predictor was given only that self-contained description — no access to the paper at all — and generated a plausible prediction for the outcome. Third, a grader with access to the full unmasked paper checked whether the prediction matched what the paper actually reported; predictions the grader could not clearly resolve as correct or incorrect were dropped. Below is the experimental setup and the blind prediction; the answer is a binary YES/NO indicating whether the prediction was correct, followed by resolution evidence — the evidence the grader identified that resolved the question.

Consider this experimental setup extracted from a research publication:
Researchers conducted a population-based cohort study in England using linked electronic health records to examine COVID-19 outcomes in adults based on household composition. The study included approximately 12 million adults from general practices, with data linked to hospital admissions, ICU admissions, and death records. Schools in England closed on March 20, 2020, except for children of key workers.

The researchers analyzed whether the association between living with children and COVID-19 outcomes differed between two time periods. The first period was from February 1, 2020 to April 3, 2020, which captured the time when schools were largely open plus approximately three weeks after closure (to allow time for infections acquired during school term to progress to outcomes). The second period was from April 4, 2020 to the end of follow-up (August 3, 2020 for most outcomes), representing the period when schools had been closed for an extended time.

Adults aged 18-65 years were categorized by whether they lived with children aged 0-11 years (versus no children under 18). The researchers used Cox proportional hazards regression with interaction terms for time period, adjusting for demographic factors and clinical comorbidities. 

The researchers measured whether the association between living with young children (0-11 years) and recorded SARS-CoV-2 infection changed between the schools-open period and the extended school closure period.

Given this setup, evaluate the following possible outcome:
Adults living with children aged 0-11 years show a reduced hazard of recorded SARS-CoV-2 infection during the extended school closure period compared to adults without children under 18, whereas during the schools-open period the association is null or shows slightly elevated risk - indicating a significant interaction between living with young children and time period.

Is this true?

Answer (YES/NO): NO